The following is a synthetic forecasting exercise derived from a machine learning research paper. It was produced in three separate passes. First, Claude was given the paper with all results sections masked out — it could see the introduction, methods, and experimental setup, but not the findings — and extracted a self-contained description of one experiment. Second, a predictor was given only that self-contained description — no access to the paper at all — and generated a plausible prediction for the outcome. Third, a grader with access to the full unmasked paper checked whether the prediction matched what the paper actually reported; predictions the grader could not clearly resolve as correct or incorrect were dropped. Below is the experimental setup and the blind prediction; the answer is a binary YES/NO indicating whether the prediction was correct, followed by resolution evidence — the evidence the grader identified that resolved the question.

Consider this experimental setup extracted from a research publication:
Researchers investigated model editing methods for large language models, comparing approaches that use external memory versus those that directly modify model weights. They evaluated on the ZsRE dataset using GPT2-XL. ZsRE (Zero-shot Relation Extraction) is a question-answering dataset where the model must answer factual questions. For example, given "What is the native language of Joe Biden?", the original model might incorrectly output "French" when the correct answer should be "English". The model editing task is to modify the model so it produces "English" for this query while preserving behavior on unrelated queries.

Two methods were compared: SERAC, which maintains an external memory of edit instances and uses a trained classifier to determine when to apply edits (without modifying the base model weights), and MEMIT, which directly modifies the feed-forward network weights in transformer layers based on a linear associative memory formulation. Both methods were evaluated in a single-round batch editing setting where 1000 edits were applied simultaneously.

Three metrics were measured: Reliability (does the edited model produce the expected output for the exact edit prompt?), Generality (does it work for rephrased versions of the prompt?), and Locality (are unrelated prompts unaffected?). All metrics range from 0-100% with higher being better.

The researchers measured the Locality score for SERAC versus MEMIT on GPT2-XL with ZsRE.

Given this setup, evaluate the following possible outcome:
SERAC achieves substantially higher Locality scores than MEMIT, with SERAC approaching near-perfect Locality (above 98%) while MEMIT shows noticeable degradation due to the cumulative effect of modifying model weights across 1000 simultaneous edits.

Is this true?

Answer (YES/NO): NO